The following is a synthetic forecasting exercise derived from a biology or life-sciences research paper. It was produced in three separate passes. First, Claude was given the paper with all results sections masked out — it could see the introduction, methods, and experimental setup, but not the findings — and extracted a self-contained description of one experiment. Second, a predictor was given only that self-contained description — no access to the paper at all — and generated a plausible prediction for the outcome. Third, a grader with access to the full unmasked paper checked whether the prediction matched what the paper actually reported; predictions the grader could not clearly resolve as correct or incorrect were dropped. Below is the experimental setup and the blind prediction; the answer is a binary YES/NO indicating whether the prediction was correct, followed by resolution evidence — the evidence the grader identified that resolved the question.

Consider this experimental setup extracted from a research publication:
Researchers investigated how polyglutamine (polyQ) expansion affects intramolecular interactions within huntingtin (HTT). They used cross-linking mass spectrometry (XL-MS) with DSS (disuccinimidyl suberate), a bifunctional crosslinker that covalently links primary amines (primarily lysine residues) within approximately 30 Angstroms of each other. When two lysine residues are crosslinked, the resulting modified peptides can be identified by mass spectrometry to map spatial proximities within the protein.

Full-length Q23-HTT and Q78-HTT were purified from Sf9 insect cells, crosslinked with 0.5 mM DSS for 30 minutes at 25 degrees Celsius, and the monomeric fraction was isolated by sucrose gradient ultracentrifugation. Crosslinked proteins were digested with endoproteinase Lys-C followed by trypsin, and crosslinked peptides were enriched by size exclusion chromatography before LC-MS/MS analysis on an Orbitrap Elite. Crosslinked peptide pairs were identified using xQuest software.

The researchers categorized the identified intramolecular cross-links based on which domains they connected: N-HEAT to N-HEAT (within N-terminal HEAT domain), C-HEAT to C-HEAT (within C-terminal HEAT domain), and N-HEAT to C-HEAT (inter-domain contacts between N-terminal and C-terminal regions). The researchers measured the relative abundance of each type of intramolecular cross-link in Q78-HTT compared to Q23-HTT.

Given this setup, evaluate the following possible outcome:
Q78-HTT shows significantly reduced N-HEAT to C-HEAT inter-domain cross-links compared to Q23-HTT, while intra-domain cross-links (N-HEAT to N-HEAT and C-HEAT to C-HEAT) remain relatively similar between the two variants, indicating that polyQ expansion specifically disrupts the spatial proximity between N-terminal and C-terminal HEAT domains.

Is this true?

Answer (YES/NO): NO